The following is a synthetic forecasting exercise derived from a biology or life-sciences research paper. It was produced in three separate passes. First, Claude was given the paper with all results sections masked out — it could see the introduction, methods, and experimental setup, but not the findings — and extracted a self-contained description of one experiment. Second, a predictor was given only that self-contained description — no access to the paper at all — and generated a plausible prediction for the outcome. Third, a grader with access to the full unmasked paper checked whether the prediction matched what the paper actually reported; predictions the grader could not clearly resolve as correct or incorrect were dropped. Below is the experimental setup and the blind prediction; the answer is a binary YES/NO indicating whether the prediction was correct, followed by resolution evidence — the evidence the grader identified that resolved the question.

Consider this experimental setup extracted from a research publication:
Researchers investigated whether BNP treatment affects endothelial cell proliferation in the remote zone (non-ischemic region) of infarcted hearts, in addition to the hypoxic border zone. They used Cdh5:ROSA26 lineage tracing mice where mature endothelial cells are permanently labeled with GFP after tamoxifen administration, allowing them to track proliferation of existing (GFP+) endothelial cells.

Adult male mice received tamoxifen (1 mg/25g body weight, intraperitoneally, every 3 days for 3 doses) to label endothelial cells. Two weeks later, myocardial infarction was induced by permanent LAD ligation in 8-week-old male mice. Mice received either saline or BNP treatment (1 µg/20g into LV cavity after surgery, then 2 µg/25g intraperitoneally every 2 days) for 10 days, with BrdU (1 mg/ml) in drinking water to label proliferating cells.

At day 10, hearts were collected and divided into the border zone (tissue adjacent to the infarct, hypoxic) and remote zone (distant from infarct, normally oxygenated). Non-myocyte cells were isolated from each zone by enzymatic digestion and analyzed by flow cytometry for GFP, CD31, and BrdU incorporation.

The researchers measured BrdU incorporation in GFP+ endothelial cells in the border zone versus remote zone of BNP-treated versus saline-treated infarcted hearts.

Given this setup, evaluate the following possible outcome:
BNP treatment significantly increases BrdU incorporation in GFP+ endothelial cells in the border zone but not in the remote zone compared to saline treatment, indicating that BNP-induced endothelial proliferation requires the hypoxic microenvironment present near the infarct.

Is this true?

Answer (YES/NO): NO